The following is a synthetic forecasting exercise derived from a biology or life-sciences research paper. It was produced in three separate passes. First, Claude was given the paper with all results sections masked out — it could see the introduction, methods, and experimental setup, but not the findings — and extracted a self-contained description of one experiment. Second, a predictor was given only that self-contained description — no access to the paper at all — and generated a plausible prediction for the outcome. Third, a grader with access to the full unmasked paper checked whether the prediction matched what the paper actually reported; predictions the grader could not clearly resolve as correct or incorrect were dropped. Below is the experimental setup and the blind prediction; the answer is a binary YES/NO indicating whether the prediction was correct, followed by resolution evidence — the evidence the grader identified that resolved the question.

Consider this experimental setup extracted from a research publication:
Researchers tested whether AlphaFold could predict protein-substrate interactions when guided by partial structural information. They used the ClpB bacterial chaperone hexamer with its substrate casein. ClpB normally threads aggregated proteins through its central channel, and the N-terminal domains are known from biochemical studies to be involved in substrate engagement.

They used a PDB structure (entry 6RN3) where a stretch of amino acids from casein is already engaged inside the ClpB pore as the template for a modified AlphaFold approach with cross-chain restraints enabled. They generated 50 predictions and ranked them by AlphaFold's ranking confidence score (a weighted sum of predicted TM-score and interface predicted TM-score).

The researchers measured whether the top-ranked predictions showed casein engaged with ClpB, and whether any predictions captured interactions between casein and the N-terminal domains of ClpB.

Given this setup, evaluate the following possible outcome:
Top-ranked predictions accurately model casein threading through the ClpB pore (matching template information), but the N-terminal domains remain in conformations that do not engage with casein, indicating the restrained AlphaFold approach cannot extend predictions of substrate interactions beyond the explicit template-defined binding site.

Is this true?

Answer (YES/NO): NO